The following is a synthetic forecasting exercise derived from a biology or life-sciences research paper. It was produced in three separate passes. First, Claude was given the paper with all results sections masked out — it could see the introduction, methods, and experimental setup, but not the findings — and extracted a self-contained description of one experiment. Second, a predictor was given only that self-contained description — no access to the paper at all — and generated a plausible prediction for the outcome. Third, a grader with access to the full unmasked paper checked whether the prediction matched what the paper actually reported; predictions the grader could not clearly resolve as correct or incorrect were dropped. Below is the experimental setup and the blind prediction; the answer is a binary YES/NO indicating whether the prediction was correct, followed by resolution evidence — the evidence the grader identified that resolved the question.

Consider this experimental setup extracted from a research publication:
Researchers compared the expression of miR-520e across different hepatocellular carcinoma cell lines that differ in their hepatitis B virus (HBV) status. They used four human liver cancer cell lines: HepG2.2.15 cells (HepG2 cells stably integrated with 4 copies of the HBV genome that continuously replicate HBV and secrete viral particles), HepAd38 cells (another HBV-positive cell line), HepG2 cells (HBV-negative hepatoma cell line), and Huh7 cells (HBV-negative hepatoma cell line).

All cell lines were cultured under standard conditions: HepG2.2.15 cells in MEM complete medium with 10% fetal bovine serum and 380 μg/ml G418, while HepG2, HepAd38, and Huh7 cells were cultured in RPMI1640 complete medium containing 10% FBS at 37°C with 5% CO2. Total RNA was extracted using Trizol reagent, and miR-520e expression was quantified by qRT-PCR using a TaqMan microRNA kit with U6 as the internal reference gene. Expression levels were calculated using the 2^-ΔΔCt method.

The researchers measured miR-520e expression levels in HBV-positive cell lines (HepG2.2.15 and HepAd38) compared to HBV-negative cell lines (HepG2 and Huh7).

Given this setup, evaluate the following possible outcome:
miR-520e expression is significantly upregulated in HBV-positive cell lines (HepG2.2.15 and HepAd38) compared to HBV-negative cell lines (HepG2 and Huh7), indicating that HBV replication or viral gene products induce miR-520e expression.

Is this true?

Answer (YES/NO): NO